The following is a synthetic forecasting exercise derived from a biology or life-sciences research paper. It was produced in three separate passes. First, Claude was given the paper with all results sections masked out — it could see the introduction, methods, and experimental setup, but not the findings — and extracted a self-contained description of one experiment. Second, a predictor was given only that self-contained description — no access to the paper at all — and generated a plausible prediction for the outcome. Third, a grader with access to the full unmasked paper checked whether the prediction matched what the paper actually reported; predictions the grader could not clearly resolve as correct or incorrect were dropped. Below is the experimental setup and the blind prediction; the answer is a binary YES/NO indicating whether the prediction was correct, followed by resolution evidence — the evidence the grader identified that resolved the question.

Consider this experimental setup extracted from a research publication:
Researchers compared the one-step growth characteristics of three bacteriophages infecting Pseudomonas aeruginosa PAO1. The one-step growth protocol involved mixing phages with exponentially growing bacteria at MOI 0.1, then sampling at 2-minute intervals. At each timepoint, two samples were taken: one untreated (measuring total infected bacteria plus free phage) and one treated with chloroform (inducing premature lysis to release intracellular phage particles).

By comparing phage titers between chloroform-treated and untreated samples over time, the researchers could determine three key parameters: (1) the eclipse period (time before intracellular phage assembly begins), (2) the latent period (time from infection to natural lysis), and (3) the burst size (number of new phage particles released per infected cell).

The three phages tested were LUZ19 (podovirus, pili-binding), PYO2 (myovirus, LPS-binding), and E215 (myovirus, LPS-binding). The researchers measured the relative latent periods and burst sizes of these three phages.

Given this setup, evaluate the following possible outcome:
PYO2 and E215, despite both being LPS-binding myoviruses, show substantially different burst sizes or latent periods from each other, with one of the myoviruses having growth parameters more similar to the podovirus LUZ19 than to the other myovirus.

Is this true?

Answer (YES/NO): NO